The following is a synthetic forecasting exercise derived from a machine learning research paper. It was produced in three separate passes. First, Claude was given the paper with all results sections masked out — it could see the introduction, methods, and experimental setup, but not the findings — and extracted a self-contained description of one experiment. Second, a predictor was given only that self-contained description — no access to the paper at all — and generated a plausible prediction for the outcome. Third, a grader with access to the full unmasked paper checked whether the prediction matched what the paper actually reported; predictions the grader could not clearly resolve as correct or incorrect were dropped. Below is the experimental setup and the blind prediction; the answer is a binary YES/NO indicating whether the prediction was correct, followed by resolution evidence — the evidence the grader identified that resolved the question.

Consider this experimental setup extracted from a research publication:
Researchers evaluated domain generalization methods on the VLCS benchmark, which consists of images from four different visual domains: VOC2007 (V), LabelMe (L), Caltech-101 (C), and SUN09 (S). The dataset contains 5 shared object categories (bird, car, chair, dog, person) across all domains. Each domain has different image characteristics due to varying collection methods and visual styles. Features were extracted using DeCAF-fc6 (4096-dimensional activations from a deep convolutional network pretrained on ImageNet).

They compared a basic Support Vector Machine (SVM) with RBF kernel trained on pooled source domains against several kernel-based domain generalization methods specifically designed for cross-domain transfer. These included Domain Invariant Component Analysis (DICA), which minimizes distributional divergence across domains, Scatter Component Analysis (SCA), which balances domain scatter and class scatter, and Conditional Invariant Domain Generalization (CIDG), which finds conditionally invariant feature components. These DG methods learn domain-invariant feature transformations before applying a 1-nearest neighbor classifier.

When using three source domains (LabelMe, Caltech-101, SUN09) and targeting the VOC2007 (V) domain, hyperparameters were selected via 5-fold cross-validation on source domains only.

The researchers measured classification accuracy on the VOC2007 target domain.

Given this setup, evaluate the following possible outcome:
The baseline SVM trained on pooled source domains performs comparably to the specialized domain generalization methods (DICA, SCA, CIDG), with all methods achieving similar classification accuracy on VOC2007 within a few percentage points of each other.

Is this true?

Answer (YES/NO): NO